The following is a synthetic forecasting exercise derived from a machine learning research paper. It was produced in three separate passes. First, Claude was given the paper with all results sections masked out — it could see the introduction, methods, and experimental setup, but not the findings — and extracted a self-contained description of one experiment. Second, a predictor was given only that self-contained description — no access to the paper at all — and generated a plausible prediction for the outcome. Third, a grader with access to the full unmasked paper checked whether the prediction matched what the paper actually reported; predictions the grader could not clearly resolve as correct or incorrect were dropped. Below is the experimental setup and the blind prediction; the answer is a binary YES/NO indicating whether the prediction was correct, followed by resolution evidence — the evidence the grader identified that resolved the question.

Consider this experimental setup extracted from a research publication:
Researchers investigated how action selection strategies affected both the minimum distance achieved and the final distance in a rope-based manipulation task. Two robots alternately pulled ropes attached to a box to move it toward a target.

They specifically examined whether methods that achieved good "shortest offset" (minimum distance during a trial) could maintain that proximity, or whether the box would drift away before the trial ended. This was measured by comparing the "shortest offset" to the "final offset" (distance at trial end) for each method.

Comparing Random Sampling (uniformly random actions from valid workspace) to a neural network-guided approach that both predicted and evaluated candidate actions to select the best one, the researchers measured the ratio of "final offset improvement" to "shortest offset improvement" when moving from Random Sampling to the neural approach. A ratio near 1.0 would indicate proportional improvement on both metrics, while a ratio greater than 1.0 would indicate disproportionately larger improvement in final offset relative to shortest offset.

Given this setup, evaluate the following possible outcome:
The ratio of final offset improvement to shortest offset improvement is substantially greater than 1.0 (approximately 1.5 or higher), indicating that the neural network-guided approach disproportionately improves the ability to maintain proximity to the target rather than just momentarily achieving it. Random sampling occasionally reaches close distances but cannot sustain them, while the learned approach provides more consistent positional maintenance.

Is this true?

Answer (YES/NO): YES